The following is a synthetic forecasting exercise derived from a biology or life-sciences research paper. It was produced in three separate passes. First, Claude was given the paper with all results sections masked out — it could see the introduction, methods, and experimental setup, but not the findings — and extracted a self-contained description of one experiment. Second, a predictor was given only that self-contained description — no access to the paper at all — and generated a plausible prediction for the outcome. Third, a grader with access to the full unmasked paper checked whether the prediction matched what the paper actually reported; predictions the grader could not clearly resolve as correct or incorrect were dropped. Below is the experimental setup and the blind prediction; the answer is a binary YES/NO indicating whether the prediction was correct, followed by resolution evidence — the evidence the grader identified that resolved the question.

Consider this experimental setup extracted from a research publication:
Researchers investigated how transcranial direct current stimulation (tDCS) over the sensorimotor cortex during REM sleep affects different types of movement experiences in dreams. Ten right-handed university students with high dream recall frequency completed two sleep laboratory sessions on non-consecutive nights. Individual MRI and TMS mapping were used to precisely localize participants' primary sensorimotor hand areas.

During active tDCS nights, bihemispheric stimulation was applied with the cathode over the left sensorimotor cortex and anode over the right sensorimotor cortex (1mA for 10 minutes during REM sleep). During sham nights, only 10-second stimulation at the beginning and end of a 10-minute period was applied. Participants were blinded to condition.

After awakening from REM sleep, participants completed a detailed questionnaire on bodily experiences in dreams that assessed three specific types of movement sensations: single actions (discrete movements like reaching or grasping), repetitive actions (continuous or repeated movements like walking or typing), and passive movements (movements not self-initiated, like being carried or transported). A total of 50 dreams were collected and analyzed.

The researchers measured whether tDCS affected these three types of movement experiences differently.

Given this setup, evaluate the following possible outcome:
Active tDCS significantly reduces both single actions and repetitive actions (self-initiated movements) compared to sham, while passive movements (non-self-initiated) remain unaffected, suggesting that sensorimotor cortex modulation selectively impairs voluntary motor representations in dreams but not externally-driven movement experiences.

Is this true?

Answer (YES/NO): NO